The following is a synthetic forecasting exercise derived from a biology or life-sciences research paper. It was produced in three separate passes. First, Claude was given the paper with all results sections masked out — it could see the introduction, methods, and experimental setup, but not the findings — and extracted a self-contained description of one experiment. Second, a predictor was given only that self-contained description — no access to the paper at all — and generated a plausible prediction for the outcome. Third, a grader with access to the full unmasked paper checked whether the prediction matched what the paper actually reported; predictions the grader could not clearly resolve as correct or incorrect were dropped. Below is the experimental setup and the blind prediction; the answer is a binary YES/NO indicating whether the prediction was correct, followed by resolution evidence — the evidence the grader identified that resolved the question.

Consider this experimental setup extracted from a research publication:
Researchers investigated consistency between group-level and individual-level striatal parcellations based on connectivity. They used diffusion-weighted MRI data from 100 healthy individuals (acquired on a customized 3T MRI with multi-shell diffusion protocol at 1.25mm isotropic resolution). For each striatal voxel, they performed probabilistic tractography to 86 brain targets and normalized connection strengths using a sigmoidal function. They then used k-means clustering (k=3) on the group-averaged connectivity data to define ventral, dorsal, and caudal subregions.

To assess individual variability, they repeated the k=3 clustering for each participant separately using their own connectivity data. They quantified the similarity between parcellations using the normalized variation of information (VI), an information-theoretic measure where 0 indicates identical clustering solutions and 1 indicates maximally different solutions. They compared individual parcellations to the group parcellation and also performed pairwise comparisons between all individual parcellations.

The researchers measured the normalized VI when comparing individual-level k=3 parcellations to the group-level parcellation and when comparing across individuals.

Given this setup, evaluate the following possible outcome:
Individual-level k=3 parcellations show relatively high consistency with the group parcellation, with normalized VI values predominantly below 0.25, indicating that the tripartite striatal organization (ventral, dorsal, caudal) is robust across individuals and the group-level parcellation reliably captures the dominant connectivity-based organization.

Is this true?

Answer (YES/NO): YES